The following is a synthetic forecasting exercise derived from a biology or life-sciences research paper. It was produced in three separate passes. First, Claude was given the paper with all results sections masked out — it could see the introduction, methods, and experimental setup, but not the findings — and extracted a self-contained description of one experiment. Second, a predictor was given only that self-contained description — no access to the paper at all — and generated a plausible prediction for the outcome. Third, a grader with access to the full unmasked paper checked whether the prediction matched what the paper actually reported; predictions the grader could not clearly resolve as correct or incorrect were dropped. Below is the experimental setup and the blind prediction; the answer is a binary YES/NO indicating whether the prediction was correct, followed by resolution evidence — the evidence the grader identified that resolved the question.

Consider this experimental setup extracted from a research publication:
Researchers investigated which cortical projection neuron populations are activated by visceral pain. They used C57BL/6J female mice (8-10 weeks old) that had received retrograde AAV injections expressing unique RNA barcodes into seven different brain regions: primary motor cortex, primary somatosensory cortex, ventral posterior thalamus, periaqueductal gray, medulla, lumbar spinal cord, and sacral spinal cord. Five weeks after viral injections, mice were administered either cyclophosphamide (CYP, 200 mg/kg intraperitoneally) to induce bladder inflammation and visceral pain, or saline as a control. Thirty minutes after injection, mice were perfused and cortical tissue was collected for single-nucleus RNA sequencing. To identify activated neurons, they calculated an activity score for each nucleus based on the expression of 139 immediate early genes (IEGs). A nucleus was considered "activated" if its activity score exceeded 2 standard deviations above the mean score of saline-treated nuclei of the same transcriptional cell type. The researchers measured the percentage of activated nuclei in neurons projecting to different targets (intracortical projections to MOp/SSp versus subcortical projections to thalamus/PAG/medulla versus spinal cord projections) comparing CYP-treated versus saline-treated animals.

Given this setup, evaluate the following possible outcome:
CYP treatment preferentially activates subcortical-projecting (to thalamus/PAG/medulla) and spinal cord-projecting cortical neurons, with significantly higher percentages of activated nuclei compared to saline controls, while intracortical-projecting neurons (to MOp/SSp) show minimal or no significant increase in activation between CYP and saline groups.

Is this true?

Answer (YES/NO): NO